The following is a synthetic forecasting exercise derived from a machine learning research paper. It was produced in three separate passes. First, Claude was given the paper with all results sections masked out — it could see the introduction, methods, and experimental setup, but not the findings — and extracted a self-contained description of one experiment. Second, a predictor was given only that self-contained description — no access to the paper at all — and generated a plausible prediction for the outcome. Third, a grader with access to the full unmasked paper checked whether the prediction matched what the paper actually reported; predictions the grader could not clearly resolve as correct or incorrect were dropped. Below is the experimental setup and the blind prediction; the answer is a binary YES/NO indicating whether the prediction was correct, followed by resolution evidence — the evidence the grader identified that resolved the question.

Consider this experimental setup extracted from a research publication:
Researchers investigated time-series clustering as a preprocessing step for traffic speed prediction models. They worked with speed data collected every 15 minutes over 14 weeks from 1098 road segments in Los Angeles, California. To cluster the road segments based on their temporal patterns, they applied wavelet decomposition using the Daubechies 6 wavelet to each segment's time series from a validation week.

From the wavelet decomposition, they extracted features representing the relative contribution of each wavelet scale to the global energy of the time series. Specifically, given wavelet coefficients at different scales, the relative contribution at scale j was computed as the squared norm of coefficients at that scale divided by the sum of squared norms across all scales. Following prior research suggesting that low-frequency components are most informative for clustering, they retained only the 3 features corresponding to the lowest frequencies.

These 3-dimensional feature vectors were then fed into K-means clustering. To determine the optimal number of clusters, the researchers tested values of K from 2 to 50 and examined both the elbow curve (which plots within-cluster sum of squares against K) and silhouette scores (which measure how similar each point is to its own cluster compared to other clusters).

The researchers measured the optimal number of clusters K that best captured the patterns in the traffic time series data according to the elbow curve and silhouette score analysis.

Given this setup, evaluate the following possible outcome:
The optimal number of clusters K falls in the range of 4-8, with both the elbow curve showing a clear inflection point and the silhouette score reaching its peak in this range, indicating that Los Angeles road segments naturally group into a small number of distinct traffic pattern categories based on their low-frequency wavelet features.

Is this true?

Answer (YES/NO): NO